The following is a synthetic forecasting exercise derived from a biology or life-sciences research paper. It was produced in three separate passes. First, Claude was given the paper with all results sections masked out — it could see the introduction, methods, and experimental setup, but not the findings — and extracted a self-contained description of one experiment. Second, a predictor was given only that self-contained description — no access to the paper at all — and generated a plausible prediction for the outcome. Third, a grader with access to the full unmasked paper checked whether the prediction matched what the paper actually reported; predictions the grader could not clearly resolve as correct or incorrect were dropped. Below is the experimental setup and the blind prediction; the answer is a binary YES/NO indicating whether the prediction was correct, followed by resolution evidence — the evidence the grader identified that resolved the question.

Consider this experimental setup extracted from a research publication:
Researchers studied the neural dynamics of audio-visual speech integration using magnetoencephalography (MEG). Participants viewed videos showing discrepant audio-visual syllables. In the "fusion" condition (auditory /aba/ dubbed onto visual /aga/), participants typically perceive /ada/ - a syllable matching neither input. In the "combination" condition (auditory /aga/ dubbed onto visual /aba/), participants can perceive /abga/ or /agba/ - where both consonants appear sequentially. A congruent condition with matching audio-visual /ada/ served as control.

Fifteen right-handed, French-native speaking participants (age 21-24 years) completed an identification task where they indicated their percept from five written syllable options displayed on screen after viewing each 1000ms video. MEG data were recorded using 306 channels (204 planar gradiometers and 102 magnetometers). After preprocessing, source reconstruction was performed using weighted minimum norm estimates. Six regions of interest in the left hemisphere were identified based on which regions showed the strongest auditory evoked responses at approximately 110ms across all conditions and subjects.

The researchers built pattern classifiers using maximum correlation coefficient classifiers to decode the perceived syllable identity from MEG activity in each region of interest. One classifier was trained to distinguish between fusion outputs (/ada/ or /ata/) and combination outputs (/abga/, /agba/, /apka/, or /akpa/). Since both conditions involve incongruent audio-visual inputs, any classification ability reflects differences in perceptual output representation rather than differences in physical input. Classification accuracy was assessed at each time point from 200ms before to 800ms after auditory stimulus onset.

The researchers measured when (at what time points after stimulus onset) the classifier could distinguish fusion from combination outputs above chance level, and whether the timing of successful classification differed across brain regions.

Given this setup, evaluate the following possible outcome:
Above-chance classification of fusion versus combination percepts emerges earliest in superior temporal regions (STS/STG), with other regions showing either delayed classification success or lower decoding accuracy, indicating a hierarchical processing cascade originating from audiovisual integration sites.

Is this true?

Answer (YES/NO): YES